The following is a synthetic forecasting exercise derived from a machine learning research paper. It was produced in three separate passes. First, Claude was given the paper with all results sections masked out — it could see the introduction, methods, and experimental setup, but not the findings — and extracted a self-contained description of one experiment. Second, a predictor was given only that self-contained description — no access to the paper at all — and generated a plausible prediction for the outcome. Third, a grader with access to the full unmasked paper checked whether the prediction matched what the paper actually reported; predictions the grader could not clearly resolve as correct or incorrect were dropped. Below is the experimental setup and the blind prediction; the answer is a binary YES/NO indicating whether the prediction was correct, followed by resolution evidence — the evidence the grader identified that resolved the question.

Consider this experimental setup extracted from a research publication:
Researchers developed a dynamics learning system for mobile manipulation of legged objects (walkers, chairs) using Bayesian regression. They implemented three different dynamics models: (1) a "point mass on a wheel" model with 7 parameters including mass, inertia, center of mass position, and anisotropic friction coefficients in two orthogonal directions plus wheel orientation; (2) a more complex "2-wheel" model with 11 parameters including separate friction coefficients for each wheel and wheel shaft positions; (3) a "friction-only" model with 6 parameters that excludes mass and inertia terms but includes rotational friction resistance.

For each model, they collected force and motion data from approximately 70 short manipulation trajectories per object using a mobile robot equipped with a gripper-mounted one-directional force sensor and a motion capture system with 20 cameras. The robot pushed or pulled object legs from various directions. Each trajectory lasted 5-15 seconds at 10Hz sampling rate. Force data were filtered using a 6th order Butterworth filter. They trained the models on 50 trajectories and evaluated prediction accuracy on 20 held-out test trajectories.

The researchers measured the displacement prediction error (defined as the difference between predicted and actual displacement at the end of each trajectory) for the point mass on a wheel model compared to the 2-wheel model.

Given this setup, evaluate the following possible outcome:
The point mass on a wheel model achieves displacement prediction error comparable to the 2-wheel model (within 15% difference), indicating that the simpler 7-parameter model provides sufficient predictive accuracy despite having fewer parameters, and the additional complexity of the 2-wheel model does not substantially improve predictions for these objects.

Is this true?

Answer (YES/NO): YES